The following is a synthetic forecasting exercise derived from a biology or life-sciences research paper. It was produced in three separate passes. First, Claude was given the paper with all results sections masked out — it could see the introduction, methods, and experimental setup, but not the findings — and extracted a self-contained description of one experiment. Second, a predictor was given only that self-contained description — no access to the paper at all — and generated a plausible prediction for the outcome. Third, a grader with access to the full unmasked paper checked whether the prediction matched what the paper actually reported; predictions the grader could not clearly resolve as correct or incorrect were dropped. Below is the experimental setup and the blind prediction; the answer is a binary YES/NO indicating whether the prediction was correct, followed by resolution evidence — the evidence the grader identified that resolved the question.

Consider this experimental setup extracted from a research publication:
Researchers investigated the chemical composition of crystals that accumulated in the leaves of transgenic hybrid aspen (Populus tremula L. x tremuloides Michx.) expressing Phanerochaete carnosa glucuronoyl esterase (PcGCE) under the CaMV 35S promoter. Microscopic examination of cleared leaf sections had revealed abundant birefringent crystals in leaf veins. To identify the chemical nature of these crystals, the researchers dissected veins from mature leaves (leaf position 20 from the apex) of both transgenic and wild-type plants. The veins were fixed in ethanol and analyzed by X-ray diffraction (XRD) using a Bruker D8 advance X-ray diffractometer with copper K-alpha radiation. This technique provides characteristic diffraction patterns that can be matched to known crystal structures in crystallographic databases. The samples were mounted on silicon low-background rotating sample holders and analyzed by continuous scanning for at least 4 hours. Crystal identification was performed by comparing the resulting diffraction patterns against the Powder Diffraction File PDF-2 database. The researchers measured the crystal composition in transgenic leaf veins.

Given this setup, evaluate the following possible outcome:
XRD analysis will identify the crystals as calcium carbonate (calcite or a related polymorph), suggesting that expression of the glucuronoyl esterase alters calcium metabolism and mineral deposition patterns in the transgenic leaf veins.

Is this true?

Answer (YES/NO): NO